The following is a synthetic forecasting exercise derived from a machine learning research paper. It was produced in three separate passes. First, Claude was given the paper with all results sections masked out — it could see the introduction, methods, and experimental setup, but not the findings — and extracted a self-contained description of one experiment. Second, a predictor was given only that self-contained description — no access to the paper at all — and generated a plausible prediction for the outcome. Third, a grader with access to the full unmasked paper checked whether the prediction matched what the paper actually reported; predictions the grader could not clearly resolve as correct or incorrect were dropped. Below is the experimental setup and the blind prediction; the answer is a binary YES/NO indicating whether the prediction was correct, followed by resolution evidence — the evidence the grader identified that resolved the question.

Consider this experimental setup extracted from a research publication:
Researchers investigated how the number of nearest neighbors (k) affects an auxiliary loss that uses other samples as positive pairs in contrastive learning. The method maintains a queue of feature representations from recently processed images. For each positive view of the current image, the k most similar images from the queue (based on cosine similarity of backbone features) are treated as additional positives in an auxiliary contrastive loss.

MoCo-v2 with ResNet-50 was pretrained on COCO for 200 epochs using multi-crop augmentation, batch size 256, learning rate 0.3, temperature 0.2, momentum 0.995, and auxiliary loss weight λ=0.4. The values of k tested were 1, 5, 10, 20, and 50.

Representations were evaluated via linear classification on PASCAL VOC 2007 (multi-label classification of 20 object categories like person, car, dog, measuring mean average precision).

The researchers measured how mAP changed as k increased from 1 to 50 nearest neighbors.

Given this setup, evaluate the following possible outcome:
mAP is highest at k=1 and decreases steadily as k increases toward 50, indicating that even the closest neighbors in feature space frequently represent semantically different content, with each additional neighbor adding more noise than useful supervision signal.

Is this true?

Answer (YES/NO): NO